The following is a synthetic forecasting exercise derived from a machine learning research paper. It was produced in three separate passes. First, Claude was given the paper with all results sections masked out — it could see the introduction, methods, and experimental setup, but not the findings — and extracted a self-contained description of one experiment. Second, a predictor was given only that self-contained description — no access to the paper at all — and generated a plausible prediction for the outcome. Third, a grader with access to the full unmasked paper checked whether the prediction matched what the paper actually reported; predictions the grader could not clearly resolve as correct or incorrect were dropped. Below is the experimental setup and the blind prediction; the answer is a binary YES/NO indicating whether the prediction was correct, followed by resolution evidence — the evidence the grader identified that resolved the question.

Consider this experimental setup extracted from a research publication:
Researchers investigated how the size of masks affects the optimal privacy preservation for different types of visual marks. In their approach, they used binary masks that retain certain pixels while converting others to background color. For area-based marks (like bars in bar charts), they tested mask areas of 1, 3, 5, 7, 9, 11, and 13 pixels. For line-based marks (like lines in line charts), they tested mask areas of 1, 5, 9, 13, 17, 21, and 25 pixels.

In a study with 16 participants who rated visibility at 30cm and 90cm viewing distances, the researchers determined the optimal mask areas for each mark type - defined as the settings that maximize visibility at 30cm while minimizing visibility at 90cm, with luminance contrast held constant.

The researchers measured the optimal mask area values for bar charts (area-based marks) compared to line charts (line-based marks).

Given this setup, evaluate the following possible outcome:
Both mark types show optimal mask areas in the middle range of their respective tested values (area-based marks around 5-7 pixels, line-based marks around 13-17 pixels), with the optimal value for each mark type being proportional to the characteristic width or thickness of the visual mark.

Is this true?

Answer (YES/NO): NO